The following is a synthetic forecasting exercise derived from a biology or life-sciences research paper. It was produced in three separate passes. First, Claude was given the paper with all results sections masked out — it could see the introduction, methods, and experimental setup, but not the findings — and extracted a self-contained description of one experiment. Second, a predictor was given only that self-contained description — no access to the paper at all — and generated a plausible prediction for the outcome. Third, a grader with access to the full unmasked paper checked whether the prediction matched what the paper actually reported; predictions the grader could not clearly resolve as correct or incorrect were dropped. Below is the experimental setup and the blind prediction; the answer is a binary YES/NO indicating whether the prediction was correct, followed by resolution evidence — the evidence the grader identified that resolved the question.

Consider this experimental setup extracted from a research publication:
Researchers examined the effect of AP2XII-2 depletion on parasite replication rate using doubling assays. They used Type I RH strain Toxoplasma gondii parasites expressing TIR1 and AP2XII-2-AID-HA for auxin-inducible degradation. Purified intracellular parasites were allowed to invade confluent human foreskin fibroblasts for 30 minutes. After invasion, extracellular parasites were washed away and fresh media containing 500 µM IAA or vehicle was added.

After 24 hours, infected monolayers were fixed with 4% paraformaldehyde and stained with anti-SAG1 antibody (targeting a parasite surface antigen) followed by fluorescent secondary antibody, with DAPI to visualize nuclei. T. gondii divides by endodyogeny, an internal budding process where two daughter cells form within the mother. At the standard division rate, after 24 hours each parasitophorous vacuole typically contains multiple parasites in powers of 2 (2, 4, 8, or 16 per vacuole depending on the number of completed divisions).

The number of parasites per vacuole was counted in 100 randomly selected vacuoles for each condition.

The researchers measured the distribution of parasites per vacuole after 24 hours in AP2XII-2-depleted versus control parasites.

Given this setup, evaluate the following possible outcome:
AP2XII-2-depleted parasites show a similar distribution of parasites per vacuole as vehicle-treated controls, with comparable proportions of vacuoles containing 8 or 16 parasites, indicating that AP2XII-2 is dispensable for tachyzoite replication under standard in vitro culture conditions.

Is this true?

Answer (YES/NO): NO